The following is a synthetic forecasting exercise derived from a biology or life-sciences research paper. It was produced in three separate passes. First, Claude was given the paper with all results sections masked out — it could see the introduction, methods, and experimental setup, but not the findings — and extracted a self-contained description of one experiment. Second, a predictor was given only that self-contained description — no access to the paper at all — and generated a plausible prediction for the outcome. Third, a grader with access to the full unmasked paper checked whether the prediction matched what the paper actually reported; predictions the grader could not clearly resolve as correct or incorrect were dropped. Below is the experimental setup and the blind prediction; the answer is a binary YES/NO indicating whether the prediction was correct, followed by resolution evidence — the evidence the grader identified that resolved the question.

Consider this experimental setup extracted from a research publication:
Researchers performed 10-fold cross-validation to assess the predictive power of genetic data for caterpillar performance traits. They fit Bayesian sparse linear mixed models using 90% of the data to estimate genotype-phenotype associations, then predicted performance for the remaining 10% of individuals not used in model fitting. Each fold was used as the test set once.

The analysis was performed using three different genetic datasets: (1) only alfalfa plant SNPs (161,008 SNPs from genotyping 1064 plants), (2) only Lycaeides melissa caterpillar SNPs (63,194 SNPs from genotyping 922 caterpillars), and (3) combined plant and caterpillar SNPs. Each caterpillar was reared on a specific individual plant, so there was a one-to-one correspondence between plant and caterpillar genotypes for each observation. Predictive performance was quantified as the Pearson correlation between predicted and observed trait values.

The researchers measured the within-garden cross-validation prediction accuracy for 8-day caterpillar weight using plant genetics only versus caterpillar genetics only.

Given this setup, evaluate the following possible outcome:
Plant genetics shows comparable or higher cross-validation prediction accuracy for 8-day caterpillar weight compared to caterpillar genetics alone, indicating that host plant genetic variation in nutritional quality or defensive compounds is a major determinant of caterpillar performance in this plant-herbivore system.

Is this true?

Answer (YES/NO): NO